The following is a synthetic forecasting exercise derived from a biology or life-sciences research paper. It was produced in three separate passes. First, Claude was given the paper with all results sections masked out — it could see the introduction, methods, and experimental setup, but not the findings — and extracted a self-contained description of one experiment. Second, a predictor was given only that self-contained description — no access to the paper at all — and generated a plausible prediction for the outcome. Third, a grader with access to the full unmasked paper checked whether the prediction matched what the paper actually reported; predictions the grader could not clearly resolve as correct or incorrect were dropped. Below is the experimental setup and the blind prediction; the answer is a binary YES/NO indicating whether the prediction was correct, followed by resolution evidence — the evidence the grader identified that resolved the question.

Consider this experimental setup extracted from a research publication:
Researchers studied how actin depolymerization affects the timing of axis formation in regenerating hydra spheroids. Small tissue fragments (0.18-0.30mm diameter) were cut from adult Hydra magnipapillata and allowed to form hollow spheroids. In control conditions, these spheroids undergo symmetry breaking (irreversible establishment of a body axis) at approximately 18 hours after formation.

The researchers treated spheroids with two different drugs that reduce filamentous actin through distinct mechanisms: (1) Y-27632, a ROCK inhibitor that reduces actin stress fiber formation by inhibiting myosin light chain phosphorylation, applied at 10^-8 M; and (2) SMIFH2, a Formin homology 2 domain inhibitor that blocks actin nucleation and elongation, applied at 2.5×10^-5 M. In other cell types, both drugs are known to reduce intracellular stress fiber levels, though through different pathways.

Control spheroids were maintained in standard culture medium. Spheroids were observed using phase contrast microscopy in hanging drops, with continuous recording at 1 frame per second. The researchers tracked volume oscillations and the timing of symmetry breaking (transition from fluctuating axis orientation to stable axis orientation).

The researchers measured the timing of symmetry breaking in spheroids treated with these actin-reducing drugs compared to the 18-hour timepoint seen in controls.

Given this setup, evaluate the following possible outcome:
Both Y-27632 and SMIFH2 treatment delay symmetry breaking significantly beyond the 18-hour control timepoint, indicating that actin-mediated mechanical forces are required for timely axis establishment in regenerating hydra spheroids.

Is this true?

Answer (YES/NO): NO